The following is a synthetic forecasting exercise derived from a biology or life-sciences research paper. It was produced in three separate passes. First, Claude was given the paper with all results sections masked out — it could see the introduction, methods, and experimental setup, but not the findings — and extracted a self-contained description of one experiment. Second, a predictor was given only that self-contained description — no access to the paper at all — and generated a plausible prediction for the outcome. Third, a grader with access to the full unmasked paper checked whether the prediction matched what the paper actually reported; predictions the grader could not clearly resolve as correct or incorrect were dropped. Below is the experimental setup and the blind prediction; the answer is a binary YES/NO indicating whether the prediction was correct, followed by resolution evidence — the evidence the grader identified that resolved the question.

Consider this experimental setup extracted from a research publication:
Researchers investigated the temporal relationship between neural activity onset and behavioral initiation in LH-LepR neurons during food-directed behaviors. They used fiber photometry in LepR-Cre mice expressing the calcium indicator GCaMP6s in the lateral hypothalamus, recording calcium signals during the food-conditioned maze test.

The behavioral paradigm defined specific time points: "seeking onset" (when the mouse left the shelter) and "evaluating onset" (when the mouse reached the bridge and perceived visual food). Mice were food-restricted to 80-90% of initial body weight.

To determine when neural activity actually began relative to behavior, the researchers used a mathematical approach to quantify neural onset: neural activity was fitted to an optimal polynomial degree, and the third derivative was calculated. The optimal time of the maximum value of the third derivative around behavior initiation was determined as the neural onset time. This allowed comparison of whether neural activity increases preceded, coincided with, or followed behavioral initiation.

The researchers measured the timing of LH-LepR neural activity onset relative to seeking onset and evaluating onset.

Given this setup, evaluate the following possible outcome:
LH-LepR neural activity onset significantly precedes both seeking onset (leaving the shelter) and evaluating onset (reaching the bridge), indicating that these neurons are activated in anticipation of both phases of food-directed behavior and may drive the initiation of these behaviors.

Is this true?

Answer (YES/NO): YES